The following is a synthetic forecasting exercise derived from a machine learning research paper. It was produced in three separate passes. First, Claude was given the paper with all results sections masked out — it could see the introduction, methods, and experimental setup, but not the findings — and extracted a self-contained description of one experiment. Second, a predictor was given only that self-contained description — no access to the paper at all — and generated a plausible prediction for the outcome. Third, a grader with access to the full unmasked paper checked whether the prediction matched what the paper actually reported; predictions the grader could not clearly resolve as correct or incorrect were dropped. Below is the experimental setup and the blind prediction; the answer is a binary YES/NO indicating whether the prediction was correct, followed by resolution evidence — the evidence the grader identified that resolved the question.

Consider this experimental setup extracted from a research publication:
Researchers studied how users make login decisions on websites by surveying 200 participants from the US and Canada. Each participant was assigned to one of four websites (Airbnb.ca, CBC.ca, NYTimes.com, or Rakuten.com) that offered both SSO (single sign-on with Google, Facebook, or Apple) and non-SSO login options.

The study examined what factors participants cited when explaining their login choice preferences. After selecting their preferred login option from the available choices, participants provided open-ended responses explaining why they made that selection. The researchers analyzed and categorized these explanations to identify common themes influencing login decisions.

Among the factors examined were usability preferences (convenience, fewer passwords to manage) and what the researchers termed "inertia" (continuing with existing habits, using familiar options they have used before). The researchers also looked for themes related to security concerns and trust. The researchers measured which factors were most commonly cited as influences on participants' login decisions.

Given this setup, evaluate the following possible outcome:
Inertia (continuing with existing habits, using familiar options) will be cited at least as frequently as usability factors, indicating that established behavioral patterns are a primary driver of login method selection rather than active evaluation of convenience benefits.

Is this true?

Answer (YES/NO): NO